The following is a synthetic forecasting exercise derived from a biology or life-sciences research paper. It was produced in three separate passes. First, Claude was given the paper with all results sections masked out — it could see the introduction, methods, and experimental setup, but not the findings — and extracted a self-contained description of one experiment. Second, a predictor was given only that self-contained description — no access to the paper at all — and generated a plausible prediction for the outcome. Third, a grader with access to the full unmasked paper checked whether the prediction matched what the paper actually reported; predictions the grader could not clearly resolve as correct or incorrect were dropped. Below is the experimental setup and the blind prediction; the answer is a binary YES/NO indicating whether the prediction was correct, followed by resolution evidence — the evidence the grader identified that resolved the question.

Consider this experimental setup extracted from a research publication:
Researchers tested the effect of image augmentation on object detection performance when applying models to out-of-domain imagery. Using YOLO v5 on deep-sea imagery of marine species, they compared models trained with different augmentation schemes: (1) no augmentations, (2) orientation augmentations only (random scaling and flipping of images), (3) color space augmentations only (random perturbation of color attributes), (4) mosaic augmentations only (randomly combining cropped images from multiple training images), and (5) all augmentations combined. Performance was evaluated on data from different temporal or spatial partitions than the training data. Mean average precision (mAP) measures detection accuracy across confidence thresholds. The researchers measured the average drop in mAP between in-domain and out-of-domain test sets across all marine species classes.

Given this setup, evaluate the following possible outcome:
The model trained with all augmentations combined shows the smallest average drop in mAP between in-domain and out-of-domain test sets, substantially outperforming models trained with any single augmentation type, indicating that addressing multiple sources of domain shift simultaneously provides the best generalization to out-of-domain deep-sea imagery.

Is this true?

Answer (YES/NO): NO